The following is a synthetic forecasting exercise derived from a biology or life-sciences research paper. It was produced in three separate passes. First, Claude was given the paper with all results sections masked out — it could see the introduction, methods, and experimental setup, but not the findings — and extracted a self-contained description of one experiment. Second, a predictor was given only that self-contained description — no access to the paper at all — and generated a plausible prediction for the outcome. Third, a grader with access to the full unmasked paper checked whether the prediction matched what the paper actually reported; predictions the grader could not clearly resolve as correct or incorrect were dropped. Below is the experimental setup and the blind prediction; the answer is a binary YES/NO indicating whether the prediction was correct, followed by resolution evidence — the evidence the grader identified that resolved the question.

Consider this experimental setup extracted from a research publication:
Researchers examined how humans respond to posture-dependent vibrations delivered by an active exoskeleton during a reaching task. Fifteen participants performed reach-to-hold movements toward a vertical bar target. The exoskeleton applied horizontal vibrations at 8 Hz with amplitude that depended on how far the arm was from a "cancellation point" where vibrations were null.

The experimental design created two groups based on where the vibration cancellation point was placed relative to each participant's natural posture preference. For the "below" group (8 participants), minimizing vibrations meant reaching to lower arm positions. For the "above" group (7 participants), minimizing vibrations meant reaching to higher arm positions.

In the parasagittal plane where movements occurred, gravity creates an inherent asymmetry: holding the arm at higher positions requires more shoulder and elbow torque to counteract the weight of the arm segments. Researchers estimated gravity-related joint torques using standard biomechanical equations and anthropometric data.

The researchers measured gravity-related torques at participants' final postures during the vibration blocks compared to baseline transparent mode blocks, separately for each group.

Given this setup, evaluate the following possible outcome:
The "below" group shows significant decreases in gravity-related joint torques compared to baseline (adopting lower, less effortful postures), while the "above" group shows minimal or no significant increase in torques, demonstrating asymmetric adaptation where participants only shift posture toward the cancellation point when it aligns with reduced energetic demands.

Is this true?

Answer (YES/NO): NO